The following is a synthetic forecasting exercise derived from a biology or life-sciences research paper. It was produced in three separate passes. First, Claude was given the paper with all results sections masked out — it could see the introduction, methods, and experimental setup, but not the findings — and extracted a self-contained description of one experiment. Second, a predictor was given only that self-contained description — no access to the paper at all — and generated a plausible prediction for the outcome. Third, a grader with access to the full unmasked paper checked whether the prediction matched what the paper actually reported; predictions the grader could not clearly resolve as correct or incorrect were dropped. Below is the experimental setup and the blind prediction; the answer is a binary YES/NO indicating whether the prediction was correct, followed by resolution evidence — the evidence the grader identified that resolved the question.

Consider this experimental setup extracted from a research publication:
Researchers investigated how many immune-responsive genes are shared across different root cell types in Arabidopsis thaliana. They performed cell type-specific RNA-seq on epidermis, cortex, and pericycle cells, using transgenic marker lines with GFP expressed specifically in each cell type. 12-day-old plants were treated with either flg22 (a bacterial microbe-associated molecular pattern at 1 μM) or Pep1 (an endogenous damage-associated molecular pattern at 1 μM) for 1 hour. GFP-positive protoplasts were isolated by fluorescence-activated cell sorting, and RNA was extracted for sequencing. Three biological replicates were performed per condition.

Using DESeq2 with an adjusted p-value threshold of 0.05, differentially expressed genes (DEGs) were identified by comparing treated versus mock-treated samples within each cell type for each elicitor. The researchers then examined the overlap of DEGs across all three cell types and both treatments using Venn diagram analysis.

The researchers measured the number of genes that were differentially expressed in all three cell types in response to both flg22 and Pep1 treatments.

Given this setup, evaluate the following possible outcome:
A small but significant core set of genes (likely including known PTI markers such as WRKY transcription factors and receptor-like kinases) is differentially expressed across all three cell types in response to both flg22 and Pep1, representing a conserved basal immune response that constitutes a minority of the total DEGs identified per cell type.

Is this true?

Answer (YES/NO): NO